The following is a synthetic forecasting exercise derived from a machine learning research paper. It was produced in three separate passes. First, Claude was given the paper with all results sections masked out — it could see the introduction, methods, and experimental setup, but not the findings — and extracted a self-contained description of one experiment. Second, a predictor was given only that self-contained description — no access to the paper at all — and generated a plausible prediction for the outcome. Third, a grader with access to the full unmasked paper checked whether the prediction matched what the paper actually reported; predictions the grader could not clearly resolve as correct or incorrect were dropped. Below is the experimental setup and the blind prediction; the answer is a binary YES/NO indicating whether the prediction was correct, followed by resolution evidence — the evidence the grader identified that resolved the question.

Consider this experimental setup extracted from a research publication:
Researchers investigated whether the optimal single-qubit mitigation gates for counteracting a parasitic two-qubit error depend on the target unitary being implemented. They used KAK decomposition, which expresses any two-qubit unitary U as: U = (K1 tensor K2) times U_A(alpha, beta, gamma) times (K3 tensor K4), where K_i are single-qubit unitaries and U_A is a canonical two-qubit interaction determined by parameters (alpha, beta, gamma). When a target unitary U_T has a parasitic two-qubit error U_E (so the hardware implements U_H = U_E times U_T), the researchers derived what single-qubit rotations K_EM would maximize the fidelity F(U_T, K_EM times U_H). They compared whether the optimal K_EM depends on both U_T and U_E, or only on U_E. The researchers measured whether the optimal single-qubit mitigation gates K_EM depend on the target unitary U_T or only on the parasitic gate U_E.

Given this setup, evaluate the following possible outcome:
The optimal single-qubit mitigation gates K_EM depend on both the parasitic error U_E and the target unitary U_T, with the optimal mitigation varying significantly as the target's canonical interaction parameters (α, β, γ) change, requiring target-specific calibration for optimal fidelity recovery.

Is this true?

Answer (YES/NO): NO